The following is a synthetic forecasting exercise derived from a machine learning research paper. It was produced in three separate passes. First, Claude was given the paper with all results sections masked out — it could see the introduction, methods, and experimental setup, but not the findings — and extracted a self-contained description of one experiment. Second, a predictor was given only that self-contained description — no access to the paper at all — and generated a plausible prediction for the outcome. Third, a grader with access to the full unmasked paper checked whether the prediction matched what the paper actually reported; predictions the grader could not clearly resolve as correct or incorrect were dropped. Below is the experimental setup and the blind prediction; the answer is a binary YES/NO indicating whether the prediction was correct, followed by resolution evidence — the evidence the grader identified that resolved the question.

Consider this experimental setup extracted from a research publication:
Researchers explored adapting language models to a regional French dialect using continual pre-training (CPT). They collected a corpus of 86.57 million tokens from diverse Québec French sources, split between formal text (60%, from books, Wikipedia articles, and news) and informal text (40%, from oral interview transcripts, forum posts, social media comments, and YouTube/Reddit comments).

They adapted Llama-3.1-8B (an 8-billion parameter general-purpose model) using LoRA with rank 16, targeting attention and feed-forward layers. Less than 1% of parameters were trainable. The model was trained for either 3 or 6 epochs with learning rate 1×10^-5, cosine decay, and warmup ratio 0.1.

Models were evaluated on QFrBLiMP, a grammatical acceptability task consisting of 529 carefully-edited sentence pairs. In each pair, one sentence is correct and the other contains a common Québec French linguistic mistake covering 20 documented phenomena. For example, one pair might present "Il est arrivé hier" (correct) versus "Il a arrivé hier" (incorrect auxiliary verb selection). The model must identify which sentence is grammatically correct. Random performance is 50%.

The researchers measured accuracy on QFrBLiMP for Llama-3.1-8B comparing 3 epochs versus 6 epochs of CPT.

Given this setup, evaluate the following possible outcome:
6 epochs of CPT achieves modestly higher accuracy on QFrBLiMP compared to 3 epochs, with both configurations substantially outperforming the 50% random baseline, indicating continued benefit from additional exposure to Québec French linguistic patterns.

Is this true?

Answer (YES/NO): YES